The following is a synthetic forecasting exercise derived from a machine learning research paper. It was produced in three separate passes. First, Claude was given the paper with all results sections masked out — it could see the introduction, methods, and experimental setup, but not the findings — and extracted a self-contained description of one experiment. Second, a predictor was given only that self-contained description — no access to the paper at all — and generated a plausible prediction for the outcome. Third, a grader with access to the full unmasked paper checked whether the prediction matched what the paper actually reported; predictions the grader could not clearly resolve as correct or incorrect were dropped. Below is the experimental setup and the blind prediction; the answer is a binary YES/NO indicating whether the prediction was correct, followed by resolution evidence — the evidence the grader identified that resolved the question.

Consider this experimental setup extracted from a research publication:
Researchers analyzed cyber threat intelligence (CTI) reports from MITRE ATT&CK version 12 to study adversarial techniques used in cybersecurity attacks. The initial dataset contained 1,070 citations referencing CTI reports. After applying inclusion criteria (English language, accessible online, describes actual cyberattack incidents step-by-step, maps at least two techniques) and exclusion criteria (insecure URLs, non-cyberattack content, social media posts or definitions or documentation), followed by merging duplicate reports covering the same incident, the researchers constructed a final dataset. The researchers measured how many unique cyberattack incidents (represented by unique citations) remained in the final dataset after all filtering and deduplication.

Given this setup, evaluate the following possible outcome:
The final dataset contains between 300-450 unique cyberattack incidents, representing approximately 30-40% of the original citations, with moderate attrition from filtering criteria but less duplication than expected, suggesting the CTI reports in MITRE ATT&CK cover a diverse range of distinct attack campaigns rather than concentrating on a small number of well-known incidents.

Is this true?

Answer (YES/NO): NO